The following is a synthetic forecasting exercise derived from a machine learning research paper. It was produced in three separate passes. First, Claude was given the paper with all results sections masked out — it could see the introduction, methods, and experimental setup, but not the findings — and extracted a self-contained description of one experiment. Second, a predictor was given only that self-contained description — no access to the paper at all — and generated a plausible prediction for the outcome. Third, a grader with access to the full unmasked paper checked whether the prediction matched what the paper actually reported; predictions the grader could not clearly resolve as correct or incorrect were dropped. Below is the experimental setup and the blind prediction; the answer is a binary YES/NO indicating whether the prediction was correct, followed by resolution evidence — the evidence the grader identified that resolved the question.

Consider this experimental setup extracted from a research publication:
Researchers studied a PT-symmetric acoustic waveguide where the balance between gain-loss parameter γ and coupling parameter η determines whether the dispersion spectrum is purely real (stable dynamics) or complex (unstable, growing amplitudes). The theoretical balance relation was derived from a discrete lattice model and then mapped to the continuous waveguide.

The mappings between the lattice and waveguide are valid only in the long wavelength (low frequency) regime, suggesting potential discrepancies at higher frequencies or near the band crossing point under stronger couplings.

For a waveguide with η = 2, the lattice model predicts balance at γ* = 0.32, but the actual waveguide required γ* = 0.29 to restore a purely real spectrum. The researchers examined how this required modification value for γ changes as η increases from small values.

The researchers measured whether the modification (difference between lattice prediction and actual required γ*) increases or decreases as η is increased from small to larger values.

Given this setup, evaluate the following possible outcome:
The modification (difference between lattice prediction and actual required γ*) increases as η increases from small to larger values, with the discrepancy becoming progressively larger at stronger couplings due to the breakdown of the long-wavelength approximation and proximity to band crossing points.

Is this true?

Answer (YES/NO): YES